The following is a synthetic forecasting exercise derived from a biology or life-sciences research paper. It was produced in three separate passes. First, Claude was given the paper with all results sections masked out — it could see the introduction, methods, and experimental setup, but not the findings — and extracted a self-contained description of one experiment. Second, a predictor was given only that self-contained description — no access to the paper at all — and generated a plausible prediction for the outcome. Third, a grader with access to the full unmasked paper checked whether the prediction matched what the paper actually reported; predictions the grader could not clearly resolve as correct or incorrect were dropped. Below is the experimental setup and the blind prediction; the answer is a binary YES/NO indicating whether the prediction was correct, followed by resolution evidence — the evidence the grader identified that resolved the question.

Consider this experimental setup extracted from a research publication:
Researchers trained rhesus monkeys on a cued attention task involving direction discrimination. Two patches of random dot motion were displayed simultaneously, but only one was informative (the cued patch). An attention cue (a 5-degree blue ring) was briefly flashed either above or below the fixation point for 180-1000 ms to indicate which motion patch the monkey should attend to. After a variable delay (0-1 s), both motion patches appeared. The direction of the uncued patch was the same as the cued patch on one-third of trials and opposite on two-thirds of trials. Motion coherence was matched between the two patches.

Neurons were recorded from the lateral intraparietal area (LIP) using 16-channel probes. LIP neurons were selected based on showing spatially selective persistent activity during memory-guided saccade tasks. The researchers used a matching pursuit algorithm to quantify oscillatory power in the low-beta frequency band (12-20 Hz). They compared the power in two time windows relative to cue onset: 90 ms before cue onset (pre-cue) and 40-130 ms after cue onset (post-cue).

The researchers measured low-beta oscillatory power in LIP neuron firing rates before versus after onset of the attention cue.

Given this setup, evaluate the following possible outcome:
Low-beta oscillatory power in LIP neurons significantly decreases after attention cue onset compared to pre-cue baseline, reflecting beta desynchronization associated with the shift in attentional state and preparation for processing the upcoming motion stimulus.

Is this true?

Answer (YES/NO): NO